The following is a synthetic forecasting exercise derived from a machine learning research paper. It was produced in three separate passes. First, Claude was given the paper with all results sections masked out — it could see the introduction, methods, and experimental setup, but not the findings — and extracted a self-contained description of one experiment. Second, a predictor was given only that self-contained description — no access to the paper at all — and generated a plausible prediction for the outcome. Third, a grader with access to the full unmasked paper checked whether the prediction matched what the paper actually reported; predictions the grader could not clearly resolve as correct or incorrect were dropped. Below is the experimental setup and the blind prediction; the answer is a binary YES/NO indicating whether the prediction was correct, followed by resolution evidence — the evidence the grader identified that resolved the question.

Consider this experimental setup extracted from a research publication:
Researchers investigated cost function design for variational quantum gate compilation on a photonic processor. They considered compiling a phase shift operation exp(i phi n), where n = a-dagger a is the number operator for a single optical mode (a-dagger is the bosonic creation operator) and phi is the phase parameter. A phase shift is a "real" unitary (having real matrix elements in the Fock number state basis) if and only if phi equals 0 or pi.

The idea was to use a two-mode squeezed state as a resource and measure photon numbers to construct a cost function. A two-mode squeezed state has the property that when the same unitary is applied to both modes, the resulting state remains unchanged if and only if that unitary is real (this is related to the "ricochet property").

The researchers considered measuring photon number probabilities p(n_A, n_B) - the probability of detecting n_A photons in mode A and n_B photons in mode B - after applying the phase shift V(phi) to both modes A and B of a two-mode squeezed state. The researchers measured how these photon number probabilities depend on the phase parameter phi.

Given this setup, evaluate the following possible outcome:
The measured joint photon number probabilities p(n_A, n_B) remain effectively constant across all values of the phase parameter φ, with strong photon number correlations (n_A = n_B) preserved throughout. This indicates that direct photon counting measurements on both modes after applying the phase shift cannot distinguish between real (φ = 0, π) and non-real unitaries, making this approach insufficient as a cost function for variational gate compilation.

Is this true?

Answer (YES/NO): YES